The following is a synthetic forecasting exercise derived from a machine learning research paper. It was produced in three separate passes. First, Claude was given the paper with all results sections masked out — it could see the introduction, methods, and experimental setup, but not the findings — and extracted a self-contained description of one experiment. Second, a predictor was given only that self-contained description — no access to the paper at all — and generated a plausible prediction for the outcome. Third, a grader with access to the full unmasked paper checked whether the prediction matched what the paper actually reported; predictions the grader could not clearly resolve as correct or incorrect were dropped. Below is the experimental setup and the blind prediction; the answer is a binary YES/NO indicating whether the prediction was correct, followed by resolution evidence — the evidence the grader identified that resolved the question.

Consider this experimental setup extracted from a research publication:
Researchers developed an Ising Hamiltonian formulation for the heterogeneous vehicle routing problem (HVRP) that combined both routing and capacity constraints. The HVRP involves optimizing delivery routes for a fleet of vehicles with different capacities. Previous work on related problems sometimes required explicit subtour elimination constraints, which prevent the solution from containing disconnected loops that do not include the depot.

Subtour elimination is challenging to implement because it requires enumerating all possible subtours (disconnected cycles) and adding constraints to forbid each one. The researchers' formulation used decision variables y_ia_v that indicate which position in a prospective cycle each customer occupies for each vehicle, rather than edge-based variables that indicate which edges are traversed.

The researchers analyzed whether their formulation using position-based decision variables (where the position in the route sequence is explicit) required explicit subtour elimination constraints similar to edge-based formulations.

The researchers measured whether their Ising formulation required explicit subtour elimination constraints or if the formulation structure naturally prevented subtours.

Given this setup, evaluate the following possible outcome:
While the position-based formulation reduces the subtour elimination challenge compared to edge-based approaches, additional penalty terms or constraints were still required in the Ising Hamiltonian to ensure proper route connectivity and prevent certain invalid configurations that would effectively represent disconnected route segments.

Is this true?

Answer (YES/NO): NO